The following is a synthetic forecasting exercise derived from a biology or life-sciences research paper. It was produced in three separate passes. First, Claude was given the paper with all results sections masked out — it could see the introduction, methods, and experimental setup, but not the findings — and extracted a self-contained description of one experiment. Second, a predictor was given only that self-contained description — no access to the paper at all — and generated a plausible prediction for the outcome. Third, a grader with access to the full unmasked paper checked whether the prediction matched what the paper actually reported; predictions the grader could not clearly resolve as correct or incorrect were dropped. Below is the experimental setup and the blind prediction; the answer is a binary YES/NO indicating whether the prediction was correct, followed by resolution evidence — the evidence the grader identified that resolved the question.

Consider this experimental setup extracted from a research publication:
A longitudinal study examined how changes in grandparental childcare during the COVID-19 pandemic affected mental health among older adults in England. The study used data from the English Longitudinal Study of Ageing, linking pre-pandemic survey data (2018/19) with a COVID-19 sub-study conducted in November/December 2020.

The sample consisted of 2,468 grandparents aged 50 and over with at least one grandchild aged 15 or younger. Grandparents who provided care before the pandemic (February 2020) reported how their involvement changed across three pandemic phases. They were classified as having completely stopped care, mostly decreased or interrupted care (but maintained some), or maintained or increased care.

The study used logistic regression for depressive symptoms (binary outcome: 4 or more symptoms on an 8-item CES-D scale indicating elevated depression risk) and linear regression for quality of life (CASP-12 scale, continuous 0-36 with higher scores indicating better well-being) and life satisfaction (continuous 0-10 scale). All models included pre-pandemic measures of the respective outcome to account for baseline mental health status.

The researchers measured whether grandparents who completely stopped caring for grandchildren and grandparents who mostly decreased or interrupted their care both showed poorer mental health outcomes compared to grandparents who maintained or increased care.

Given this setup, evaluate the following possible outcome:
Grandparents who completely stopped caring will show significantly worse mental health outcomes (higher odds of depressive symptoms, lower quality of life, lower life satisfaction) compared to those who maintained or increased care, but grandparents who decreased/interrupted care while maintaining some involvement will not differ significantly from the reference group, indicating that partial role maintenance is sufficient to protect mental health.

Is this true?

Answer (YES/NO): NO